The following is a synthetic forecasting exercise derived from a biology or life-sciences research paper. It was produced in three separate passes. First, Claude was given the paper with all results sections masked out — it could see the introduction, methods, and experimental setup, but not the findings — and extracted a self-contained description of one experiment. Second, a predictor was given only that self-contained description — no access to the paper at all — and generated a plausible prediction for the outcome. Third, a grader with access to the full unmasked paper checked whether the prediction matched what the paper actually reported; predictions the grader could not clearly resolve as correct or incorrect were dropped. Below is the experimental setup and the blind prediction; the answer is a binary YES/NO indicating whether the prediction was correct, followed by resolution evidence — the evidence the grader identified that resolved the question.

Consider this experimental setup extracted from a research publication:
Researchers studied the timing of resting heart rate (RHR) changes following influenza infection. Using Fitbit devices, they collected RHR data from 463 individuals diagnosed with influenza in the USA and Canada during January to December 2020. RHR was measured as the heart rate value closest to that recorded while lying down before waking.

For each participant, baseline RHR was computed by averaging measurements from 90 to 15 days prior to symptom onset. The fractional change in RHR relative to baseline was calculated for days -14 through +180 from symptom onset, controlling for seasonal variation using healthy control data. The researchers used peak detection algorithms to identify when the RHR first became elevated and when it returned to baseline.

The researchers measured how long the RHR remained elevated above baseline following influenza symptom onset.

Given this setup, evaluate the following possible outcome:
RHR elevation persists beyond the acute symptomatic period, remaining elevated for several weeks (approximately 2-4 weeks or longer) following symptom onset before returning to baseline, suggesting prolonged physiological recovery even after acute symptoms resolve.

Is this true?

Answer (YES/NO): NO